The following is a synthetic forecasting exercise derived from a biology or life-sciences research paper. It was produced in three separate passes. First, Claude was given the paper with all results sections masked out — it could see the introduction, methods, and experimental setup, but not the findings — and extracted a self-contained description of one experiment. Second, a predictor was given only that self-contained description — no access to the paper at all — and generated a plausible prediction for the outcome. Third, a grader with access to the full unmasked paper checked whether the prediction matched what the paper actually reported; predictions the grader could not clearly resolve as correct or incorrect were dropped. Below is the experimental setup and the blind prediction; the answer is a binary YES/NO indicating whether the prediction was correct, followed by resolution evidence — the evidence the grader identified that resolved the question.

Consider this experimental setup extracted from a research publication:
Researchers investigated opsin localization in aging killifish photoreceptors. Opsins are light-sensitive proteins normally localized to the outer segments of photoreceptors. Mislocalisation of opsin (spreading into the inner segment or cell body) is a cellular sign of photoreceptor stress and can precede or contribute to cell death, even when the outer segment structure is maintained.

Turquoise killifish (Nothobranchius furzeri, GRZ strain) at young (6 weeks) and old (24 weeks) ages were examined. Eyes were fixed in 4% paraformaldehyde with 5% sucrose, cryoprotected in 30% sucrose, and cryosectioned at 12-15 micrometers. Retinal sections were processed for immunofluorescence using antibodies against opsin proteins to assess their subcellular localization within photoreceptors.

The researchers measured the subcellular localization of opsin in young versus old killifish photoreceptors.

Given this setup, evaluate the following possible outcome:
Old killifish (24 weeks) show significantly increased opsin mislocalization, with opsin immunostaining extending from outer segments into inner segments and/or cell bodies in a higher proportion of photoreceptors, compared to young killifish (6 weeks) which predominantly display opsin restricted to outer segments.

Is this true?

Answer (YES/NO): YES